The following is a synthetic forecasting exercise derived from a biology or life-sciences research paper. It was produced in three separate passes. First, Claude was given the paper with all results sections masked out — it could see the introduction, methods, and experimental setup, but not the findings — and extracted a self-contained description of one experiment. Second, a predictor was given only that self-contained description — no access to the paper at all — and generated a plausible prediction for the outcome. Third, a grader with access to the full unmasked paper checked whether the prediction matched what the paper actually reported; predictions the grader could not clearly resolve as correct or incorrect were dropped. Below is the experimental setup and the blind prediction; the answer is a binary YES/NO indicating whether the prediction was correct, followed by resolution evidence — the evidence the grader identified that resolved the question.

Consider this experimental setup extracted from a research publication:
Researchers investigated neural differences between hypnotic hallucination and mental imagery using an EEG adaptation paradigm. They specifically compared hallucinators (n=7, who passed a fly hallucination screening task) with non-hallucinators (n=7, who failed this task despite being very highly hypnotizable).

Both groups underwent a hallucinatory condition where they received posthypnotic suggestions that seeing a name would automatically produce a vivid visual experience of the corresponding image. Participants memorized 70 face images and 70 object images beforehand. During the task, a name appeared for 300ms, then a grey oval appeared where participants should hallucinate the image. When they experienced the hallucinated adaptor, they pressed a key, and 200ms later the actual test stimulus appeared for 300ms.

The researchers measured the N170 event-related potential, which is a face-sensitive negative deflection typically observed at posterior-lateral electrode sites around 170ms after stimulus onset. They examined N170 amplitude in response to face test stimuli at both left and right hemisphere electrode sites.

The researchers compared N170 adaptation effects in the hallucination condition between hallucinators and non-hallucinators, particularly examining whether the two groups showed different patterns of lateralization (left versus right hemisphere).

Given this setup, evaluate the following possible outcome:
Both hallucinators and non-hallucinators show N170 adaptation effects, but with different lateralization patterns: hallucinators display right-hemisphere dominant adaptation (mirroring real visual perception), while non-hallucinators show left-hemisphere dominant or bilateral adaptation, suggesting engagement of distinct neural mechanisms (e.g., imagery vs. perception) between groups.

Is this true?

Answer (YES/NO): NO